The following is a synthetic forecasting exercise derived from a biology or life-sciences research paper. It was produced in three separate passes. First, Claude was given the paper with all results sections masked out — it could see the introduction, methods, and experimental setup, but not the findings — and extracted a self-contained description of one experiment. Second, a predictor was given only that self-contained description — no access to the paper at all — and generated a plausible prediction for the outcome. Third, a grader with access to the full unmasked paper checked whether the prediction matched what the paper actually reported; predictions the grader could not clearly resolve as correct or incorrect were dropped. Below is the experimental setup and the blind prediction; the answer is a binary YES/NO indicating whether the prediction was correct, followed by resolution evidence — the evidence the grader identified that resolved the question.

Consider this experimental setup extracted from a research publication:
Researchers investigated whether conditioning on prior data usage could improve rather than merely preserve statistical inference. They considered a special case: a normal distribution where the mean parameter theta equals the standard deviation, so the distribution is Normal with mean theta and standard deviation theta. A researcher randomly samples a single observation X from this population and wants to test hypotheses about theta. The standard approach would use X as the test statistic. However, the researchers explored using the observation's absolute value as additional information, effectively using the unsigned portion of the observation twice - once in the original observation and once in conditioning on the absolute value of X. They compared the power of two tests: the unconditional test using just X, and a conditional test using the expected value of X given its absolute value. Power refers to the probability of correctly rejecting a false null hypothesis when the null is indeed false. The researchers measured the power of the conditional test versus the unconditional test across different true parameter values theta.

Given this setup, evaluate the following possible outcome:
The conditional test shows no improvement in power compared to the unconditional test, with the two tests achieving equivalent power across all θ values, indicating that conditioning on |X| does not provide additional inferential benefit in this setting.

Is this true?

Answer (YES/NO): NO